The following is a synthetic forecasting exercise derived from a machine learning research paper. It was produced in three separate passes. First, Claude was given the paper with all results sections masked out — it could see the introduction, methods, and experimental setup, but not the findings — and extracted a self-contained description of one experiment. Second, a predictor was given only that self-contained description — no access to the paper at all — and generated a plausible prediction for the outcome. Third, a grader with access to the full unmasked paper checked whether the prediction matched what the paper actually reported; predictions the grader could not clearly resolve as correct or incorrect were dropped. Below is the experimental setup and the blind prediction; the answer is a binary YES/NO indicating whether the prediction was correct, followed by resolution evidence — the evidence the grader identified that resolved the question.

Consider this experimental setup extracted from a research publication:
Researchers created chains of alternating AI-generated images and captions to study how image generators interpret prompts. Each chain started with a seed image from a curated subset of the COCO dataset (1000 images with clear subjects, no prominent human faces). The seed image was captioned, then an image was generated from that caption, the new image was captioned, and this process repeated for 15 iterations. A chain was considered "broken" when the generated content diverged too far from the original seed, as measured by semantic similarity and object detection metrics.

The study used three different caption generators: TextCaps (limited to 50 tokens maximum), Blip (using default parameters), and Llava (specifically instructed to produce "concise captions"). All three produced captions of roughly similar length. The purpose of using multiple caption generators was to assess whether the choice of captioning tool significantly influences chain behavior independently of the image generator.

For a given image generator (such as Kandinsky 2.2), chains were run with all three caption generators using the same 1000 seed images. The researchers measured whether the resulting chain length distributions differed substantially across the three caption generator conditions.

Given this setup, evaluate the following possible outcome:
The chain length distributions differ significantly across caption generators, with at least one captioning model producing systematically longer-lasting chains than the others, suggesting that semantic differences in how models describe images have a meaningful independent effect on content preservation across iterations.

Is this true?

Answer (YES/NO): NO